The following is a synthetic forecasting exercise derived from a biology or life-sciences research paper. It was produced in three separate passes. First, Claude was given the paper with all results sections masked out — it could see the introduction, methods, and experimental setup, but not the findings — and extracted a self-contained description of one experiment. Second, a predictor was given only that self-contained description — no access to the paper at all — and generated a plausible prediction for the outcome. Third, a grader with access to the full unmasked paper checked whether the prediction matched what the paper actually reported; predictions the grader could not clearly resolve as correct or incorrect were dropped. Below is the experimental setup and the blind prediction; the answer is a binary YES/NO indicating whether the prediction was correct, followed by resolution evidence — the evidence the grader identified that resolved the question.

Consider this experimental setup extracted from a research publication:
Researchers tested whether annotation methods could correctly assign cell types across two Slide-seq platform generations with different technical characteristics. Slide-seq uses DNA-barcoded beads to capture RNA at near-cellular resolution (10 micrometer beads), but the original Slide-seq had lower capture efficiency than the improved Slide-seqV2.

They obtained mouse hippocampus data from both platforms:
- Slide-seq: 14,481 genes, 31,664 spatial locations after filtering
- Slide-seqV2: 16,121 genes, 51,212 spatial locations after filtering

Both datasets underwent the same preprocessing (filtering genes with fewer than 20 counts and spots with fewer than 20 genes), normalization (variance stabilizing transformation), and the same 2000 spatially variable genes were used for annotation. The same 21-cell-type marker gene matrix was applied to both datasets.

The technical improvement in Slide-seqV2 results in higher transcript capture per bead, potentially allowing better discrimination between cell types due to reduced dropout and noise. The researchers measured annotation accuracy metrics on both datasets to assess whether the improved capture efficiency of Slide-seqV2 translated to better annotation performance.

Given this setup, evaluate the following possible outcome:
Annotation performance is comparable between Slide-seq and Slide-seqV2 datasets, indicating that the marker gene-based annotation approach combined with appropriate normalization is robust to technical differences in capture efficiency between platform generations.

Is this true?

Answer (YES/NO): YES